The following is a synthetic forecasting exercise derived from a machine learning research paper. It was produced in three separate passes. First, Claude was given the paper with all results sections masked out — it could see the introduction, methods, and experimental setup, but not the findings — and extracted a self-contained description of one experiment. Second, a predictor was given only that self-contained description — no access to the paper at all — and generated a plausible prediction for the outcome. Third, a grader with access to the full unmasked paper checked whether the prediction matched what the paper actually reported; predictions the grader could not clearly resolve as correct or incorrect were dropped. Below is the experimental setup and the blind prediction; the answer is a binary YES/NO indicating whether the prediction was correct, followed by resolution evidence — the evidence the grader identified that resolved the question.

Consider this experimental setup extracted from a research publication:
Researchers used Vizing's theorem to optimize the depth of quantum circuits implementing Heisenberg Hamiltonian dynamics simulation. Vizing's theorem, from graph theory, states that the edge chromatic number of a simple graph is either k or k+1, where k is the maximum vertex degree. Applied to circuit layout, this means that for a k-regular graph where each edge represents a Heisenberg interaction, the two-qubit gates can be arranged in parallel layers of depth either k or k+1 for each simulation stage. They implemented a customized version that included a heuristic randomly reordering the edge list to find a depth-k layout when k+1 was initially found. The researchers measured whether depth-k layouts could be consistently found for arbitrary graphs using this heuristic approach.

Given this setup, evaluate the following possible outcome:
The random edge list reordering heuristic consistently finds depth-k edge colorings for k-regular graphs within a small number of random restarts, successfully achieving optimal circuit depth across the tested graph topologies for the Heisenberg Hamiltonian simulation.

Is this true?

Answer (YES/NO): NO